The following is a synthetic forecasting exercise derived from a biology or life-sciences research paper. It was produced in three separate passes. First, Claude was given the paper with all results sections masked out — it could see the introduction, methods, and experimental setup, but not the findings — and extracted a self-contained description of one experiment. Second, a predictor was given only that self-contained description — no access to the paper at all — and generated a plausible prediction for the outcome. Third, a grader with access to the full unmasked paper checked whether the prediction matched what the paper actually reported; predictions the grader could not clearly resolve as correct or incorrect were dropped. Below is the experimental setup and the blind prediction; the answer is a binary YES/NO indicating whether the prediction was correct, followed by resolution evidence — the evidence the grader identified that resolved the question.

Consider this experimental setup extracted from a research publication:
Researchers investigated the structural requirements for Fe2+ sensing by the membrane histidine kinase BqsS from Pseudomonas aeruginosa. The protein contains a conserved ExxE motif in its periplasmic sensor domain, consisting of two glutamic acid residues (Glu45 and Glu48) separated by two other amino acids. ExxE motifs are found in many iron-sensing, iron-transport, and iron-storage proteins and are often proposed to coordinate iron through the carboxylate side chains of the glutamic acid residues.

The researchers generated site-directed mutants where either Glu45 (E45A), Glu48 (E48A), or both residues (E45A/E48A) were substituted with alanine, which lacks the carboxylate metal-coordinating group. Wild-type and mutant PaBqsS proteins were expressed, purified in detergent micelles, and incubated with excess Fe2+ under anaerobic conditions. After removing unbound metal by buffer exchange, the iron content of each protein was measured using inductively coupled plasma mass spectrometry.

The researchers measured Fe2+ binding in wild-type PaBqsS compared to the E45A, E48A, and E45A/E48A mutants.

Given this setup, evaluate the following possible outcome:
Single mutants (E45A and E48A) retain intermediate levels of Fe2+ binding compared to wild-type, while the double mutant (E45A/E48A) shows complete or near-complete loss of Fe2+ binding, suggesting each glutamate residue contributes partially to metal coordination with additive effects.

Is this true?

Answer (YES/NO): NO